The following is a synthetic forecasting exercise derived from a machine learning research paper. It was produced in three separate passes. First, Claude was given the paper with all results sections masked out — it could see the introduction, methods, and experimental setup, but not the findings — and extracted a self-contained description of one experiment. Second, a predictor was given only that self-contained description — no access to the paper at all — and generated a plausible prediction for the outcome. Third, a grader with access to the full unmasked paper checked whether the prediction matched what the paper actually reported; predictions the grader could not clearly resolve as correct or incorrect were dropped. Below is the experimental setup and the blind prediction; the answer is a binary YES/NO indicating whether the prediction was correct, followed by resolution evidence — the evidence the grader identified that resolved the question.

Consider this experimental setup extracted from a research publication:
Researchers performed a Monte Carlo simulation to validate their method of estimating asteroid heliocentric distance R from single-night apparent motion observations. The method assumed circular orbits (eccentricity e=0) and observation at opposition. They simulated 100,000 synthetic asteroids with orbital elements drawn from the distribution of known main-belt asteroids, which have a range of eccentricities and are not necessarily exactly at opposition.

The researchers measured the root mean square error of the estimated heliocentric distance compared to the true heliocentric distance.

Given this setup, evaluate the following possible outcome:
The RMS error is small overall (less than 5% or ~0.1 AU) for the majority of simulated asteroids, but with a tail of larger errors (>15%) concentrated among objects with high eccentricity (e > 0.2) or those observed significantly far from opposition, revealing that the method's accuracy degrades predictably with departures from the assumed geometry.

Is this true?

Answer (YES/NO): NO